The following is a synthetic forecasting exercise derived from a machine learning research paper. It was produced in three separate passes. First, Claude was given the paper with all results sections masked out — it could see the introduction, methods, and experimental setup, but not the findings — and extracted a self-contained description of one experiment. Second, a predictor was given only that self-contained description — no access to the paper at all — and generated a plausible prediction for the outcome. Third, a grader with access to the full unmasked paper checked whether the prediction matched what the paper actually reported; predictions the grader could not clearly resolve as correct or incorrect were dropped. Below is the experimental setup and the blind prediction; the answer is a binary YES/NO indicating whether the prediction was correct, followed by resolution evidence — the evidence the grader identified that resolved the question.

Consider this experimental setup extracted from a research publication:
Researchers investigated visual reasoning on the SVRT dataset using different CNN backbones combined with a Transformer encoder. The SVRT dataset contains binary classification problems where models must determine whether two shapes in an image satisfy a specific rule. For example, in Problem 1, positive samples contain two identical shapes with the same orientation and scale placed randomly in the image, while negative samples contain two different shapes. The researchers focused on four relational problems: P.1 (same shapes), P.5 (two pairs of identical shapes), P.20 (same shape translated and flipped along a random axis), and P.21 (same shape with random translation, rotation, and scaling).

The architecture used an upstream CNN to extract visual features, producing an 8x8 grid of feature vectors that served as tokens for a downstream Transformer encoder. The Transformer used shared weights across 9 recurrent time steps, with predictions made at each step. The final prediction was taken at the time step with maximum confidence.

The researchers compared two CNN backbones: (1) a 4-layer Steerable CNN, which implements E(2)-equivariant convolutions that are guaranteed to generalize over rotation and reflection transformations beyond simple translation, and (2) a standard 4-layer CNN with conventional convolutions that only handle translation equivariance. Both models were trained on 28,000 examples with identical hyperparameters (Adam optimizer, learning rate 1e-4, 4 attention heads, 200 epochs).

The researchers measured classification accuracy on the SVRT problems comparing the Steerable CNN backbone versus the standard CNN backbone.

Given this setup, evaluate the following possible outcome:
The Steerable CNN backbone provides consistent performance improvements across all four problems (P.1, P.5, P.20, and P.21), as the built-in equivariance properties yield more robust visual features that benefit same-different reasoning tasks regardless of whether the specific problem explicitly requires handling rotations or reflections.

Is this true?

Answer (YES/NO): NO